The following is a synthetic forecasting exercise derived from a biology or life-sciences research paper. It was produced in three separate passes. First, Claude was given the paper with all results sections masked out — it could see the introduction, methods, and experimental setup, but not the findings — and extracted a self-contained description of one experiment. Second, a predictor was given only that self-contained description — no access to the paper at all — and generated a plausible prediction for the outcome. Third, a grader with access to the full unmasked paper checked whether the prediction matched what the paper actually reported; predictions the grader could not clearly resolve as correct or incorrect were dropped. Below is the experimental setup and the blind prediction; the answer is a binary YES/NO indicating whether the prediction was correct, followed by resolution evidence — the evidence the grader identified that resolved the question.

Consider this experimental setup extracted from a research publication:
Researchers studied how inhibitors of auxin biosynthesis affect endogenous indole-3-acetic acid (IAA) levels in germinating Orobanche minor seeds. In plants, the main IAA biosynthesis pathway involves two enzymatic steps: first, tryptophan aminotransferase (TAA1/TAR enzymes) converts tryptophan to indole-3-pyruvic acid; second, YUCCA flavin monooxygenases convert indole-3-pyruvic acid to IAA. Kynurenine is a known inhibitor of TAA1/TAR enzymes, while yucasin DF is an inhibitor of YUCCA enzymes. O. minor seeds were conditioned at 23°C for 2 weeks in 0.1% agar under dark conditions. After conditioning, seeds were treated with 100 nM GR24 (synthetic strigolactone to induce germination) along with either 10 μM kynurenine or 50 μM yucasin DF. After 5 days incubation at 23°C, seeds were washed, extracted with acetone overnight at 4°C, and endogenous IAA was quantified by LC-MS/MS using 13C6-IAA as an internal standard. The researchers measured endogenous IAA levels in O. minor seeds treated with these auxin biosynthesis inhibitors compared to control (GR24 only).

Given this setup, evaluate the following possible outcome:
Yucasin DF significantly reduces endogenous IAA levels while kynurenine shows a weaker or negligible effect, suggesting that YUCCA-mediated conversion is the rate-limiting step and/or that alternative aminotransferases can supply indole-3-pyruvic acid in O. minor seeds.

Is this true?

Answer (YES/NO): NO